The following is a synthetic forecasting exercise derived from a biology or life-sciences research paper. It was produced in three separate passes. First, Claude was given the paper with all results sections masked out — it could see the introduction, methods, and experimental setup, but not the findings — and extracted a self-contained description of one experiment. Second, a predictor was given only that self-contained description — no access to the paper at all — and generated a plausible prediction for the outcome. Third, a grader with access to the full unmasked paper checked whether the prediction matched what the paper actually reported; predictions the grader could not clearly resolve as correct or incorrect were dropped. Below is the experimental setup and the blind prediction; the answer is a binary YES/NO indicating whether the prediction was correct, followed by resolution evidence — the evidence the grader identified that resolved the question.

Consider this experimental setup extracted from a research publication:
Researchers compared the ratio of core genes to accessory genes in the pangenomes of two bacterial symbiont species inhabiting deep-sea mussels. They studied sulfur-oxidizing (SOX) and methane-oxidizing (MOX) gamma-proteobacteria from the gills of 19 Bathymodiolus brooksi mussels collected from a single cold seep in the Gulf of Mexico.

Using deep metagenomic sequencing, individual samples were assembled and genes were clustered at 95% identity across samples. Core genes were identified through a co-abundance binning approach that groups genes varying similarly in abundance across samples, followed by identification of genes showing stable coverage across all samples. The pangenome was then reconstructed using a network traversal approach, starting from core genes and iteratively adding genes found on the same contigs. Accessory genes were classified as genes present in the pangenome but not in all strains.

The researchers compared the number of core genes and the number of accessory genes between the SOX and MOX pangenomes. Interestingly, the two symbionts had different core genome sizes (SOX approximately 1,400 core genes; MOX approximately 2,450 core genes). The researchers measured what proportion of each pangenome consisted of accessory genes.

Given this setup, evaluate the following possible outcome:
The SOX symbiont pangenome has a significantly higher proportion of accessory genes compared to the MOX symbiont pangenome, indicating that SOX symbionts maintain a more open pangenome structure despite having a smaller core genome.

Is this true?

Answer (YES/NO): YES